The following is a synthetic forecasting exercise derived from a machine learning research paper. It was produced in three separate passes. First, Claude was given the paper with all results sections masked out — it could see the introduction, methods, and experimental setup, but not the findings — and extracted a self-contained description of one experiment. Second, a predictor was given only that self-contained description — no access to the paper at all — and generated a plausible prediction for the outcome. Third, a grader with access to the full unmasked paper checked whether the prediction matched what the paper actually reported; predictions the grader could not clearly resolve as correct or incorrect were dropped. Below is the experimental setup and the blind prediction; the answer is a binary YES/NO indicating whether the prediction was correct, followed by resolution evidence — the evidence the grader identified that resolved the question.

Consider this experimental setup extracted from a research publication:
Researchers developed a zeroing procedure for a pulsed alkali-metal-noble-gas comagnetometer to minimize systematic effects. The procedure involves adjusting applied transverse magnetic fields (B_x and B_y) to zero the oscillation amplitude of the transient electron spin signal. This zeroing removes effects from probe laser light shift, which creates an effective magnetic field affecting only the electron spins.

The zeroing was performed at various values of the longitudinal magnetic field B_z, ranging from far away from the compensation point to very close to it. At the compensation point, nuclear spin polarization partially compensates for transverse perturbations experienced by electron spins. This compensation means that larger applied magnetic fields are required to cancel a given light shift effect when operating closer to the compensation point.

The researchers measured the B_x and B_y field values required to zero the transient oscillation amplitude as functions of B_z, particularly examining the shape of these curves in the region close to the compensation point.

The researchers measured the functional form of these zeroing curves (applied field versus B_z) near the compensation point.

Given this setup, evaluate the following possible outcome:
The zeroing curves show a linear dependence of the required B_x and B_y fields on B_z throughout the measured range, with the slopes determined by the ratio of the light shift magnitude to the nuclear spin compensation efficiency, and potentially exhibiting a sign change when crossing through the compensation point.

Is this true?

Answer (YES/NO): NO